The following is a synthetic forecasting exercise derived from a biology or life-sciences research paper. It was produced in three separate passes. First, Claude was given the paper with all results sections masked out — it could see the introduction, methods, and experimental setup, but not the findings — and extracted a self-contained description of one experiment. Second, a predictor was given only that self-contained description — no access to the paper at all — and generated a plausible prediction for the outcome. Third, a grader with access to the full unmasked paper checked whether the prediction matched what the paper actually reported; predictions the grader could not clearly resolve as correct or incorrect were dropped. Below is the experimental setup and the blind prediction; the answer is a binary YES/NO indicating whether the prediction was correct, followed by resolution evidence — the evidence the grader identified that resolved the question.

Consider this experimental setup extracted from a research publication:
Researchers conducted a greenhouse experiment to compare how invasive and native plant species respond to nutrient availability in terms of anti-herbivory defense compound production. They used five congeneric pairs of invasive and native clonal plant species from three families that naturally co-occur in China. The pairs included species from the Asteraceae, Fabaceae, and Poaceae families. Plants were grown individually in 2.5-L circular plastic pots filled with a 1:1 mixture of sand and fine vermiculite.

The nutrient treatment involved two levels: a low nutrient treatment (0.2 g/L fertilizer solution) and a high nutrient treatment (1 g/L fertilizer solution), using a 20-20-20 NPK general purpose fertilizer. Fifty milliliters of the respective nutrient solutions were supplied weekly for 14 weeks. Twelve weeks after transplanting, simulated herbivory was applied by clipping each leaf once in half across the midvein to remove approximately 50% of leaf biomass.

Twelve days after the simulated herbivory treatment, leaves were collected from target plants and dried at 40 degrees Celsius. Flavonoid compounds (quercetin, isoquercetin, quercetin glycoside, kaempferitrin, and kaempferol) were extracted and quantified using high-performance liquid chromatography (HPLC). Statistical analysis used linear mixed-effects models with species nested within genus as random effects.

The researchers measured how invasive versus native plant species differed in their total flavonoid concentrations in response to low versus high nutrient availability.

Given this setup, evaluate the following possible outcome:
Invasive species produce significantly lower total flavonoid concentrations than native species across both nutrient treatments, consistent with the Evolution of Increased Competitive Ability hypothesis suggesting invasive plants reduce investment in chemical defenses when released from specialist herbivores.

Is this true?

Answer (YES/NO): NO